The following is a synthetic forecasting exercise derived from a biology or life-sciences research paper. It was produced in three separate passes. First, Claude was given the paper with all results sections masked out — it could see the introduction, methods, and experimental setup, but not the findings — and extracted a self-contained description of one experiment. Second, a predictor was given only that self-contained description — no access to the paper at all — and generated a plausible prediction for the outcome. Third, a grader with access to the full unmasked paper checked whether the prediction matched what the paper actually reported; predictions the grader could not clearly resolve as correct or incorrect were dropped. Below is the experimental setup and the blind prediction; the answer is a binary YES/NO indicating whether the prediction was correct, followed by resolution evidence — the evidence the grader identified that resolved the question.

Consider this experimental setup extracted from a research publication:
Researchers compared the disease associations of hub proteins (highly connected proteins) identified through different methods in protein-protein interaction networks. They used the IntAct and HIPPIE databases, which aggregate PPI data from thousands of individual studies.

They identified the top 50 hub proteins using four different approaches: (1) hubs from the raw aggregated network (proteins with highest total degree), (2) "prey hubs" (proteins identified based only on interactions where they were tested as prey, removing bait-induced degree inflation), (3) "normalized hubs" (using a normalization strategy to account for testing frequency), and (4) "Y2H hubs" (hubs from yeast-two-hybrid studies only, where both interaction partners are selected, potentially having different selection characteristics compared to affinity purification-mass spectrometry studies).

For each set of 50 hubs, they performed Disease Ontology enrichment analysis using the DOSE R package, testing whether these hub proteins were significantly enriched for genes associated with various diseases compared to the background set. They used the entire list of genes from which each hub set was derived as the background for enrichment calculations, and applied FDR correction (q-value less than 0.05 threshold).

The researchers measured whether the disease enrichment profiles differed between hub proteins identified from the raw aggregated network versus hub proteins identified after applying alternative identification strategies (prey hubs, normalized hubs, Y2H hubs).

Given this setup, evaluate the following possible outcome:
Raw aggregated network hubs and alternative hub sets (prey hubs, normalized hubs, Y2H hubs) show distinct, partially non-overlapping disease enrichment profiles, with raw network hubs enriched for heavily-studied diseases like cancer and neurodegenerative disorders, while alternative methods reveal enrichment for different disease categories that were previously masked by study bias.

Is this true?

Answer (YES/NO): NO